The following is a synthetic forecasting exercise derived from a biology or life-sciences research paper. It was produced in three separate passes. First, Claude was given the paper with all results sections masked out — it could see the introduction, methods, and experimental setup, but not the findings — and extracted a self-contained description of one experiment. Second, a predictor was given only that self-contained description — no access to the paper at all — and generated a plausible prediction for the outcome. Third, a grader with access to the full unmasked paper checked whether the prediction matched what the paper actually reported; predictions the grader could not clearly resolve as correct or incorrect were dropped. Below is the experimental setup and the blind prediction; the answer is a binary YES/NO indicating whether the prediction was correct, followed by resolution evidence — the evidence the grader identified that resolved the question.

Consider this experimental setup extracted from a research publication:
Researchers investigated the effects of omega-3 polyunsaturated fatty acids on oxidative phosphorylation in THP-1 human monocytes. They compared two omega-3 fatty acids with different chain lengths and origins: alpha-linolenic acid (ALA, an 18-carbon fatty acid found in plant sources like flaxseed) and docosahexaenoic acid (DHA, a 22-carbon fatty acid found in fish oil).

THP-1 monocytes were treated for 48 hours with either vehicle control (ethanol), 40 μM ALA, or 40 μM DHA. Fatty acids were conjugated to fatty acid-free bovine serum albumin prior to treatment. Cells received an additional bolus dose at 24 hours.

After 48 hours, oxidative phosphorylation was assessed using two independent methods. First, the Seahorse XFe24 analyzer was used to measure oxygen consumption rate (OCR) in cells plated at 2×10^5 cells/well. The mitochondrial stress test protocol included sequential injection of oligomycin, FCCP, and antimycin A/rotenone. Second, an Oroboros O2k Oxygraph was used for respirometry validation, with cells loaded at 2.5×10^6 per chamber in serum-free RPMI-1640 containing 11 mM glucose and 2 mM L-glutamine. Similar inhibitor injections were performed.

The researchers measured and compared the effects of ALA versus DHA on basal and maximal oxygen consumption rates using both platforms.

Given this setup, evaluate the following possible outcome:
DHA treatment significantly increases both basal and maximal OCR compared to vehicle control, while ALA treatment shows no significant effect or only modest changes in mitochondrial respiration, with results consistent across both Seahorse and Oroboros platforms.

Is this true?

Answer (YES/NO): NO